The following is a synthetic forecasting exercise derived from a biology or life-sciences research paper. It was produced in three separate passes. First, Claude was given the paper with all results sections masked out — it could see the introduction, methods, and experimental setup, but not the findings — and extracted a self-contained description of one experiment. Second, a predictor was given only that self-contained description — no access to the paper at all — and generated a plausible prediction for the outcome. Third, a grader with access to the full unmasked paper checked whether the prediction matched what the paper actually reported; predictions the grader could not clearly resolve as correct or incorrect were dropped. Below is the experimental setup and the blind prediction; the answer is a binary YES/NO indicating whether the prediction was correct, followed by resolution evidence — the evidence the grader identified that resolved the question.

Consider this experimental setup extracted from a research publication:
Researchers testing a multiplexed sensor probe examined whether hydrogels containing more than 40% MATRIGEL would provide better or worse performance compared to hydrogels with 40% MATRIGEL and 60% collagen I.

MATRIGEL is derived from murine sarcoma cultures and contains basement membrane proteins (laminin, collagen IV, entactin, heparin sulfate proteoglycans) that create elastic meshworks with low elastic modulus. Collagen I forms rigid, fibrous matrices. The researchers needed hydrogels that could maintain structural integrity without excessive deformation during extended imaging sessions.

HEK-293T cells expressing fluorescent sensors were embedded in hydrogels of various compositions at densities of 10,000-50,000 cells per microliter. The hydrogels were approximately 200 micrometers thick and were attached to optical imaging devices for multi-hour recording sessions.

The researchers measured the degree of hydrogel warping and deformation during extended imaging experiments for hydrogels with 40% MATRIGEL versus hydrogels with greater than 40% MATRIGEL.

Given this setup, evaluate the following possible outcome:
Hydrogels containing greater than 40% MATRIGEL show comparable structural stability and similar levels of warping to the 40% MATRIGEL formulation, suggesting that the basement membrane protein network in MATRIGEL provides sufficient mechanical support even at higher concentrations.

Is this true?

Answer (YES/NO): NO